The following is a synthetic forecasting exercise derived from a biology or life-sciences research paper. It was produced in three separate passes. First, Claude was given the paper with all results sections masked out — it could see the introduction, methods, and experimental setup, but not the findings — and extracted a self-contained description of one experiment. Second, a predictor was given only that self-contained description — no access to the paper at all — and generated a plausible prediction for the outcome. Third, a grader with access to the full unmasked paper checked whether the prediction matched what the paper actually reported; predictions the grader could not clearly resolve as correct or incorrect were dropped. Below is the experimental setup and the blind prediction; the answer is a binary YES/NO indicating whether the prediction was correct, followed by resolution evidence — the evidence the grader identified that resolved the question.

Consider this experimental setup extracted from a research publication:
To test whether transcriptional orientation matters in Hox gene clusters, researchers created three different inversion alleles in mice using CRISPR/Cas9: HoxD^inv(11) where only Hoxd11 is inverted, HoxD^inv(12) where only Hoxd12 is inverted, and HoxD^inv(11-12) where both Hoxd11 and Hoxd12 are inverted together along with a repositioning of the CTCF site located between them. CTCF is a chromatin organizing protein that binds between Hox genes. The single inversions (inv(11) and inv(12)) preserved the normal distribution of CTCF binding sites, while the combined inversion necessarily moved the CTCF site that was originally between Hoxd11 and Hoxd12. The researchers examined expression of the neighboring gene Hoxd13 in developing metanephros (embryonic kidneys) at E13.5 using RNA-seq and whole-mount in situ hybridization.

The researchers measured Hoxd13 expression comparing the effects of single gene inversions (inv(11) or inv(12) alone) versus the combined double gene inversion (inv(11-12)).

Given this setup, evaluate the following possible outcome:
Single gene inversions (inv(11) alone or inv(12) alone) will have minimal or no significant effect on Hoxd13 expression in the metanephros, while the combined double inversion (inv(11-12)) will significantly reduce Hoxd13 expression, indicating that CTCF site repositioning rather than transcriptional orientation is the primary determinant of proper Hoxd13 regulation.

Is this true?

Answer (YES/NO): NO